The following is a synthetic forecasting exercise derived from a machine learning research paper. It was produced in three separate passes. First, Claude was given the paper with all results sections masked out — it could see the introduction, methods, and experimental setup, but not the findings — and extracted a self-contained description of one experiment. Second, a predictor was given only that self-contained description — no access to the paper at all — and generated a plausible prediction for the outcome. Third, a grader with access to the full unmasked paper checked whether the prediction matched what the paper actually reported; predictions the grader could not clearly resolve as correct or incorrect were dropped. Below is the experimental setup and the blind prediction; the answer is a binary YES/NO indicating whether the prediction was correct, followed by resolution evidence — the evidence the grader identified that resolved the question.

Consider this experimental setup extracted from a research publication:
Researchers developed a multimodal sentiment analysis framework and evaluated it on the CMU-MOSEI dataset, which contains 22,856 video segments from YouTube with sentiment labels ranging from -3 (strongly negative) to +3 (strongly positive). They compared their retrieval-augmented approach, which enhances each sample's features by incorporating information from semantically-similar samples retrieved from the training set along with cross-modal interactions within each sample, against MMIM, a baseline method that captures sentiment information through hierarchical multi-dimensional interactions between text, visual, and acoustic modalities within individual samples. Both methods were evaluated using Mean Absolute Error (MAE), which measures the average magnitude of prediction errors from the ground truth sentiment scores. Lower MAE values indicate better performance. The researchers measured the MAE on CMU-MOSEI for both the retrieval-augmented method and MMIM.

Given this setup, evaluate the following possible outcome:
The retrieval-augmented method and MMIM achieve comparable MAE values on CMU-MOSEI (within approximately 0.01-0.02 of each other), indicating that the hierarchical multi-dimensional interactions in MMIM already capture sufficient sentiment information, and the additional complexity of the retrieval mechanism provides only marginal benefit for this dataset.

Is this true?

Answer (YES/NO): NO